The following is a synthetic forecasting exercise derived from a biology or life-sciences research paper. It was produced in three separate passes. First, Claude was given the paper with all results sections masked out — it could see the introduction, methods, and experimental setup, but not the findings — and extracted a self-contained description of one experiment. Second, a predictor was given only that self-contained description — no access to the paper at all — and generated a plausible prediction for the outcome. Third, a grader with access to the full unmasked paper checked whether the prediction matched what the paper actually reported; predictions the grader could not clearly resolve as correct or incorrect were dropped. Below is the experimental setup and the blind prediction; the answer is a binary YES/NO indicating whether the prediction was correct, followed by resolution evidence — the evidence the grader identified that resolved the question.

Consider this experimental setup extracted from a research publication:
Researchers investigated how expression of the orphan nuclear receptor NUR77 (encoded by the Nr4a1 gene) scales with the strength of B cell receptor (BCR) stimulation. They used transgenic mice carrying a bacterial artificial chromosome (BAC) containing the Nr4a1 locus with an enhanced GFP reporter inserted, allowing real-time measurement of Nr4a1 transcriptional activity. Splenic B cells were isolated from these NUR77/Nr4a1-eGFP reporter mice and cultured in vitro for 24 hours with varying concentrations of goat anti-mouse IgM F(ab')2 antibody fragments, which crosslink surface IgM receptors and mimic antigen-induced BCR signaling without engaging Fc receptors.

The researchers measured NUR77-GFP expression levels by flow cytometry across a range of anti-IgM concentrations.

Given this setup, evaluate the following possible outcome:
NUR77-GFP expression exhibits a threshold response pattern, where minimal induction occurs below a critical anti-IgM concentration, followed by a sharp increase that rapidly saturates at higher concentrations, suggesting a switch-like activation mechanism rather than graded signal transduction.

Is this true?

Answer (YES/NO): NO